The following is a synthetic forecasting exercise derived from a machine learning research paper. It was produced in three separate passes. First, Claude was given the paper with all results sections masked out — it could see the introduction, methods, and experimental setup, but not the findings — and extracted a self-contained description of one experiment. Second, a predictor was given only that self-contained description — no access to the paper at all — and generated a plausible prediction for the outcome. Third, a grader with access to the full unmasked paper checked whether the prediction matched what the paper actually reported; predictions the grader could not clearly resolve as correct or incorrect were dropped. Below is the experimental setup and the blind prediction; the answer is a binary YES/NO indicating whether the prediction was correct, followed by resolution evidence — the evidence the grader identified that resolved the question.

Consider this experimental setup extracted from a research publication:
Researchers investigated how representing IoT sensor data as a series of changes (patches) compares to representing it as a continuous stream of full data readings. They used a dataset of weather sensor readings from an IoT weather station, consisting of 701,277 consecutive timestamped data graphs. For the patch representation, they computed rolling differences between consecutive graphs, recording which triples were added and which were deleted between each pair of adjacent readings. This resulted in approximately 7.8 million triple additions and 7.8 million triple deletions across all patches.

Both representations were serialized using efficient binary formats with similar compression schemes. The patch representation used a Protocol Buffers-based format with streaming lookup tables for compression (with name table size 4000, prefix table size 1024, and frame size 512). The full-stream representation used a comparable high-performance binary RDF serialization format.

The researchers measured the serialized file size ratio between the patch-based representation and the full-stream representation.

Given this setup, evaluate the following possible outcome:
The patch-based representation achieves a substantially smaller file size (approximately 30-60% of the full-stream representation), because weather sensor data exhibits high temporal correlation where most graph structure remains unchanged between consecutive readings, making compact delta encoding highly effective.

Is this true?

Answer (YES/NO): NO